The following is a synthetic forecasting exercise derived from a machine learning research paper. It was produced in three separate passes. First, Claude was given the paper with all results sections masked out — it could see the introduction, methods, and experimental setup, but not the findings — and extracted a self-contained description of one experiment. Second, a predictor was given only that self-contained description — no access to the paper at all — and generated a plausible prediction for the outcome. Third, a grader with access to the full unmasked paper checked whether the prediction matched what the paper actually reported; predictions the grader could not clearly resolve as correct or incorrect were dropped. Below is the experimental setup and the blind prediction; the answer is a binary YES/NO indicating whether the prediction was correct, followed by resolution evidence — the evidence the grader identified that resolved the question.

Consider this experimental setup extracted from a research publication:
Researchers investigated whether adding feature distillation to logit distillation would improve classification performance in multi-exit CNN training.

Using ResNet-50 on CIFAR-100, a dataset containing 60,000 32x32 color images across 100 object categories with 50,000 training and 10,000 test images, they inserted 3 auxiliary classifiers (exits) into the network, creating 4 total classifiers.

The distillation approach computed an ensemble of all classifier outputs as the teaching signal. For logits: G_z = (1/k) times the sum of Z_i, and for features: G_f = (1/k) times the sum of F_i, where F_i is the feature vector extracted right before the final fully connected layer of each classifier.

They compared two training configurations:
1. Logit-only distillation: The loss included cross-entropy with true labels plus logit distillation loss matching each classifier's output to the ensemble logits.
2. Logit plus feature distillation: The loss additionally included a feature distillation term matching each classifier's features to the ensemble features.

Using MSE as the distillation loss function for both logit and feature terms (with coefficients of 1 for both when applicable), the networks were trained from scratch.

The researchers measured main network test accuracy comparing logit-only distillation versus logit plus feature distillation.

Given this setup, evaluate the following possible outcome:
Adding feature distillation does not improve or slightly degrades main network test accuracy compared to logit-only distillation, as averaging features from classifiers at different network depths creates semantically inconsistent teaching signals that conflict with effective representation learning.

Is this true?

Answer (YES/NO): NO